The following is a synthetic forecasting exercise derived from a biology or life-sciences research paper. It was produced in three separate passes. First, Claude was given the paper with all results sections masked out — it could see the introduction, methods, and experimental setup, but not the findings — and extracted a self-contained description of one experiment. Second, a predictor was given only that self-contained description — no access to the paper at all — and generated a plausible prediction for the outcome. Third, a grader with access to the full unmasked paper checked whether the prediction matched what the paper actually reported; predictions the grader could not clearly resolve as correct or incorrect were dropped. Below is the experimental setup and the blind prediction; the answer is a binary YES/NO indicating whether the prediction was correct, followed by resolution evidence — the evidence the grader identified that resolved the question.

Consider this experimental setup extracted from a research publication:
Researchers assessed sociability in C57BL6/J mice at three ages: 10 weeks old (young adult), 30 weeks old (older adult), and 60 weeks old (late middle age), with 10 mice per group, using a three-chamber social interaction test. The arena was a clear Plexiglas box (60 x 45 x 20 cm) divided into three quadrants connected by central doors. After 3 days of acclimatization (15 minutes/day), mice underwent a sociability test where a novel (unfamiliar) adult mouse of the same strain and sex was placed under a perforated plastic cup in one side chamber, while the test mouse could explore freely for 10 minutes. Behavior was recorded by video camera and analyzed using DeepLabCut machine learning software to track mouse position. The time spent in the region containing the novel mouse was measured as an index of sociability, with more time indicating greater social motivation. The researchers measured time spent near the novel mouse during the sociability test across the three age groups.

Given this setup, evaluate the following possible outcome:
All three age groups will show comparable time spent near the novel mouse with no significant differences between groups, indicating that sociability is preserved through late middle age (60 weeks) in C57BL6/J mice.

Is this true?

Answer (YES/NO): NO